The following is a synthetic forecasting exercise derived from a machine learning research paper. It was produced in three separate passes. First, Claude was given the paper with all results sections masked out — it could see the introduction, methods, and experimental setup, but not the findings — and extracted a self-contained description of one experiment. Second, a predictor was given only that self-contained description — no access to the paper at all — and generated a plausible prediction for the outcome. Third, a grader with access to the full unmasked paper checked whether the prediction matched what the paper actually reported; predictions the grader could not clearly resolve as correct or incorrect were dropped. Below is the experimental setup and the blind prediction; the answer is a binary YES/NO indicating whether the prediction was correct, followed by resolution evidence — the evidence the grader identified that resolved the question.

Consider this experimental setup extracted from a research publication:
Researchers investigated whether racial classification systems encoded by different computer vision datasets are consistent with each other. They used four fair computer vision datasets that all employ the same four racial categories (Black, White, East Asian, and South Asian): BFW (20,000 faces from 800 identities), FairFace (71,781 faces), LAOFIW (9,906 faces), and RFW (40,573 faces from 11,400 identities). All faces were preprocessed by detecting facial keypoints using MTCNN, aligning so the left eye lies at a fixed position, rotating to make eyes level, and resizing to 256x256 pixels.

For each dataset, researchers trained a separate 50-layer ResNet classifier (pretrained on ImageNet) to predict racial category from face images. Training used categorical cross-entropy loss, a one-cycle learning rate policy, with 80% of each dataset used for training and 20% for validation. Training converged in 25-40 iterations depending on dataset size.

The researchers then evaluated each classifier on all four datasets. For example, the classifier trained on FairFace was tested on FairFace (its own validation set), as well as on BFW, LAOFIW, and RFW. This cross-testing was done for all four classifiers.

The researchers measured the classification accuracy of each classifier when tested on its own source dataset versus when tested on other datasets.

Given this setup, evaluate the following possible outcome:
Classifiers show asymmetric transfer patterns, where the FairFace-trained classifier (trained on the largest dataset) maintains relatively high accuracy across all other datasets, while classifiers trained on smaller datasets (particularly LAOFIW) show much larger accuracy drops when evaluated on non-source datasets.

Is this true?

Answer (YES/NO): NO